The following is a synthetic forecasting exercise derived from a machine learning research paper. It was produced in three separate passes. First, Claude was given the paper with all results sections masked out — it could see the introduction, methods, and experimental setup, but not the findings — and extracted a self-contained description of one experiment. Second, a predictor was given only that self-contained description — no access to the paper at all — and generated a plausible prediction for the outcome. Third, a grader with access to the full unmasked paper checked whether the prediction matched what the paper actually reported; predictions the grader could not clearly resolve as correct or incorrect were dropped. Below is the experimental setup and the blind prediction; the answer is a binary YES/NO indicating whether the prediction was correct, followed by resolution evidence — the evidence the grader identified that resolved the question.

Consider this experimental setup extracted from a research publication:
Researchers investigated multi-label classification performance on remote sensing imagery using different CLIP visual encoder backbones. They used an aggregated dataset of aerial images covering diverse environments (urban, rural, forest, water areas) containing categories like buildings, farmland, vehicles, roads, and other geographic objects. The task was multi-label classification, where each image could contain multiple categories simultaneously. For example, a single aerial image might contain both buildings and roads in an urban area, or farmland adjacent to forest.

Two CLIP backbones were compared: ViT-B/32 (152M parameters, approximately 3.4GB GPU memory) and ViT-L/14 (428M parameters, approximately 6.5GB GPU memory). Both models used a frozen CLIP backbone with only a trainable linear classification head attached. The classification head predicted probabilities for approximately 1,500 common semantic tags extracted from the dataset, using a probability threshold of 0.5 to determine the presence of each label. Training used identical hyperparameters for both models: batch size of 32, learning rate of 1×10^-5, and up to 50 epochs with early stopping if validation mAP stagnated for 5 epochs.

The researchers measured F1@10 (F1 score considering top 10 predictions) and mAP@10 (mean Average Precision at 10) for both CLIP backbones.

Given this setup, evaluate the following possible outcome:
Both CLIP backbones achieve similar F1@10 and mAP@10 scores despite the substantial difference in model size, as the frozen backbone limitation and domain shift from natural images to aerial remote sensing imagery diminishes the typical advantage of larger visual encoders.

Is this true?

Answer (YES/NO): NO